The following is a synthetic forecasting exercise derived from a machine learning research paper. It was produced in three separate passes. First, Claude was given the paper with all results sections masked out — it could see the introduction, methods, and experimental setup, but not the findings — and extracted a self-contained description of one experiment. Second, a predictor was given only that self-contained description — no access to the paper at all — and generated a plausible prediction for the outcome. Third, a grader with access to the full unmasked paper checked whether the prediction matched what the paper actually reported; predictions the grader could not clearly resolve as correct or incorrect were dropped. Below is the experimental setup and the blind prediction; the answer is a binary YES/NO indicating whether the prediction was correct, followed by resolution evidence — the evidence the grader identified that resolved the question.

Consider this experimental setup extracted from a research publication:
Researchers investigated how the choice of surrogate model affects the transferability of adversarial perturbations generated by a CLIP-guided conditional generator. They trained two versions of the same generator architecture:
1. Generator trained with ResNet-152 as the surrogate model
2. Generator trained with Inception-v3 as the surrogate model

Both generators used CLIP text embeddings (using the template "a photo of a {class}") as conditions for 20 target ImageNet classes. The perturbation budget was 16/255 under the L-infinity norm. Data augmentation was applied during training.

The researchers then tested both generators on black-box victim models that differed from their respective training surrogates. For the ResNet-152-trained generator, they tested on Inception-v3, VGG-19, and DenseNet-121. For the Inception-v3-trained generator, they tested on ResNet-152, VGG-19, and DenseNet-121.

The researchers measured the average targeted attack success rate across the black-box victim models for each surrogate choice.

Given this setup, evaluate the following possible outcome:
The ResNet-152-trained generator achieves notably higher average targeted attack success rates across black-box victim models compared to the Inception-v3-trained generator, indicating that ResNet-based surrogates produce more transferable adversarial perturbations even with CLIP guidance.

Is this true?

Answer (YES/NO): YES